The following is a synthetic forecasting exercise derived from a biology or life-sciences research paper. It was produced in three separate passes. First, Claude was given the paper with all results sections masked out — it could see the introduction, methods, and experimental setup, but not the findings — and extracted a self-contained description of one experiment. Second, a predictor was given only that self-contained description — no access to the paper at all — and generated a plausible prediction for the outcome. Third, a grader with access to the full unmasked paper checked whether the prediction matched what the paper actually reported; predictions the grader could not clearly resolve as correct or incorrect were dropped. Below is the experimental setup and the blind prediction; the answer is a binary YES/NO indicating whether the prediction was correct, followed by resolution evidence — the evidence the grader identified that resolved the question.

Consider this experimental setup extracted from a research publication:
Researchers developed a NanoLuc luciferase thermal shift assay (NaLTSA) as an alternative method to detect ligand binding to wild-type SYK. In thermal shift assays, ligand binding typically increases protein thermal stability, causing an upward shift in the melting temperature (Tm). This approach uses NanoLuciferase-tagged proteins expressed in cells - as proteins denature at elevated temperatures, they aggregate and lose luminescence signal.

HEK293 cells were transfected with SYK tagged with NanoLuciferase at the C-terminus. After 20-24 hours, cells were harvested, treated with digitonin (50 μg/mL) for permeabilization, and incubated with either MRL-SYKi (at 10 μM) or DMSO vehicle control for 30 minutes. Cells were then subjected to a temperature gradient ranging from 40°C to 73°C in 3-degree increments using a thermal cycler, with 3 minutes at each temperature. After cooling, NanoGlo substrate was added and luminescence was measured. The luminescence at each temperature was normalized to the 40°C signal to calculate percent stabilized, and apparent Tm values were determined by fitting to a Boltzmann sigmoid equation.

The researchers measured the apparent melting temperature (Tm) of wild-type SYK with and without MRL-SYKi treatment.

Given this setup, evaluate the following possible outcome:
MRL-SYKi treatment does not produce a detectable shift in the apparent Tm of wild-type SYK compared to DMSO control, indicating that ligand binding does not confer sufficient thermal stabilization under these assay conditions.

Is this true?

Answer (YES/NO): NO